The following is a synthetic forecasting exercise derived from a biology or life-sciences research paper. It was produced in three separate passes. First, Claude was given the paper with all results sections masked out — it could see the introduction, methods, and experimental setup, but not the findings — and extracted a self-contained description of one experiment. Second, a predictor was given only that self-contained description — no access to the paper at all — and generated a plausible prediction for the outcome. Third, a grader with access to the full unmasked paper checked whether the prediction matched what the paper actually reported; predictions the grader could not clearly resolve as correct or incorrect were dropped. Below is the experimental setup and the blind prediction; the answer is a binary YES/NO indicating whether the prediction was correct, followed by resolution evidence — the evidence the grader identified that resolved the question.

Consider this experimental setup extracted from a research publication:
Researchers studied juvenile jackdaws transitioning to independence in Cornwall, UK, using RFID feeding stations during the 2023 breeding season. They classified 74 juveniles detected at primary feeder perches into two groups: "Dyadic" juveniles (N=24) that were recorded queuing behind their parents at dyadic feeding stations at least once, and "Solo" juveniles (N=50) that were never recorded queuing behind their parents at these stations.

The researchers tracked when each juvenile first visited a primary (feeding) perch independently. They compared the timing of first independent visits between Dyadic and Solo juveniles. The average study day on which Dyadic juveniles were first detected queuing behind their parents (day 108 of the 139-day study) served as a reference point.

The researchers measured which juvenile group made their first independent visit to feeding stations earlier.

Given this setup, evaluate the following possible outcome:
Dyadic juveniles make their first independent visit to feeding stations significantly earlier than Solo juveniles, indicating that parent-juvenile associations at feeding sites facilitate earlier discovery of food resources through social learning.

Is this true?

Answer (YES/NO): YES